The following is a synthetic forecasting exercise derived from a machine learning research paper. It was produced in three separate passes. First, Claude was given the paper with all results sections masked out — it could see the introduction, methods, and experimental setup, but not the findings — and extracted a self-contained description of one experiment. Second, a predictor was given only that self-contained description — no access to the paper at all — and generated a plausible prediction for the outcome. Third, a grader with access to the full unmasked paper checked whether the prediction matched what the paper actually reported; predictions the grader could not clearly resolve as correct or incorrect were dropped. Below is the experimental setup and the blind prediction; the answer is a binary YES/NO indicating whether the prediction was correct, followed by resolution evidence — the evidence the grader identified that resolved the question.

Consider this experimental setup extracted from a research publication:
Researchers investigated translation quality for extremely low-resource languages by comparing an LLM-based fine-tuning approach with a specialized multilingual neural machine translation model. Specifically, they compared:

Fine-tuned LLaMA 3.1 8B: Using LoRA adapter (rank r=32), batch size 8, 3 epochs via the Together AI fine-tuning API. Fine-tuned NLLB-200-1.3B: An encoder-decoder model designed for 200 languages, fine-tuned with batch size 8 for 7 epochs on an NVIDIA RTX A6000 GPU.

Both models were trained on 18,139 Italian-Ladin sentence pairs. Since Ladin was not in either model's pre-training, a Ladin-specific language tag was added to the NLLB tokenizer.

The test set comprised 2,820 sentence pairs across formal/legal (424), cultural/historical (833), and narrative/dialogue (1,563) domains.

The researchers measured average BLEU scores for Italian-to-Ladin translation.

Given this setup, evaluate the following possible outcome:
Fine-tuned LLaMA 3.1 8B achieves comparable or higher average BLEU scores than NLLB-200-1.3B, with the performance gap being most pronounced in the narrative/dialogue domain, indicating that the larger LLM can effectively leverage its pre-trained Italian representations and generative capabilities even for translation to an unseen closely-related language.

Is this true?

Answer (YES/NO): NO